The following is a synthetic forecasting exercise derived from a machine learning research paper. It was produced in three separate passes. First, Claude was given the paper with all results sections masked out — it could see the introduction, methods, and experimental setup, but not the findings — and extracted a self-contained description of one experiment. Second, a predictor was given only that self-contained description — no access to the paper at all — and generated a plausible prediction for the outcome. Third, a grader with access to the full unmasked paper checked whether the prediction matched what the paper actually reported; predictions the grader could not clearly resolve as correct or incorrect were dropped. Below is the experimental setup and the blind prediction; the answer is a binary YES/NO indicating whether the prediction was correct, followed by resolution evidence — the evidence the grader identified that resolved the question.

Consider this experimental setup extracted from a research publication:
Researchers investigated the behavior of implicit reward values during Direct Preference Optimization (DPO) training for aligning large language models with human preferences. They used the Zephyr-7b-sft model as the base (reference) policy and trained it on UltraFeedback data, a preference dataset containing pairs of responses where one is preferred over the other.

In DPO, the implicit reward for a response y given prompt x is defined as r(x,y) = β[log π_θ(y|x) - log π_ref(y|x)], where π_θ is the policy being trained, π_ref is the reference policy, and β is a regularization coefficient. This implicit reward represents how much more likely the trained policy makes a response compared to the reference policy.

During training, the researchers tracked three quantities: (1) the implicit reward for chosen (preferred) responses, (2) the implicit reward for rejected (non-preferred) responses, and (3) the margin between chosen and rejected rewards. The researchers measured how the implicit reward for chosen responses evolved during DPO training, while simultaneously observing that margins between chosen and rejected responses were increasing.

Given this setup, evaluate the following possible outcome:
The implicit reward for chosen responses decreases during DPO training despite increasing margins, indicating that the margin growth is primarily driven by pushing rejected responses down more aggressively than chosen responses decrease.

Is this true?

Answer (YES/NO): YES